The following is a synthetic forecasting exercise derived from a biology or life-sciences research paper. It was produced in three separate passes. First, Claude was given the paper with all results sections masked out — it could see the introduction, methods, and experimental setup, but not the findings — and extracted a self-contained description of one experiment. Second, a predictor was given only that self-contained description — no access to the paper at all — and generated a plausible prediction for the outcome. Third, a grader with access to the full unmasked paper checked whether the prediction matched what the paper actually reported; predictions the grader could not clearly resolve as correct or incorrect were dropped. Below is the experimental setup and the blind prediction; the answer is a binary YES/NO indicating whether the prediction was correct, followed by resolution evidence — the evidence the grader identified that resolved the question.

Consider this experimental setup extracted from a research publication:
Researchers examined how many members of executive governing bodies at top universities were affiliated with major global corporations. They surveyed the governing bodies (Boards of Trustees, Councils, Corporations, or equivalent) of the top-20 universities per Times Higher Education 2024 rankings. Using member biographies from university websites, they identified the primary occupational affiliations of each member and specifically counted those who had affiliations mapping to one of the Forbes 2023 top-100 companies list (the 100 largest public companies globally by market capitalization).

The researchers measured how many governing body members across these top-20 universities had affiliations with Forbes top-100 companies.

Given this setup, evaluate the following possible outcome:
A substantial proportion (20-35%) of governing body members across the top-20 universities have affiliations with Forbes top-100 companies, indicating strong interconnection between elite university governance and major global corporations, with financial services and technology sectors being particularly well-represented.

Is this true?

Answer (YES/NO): NO